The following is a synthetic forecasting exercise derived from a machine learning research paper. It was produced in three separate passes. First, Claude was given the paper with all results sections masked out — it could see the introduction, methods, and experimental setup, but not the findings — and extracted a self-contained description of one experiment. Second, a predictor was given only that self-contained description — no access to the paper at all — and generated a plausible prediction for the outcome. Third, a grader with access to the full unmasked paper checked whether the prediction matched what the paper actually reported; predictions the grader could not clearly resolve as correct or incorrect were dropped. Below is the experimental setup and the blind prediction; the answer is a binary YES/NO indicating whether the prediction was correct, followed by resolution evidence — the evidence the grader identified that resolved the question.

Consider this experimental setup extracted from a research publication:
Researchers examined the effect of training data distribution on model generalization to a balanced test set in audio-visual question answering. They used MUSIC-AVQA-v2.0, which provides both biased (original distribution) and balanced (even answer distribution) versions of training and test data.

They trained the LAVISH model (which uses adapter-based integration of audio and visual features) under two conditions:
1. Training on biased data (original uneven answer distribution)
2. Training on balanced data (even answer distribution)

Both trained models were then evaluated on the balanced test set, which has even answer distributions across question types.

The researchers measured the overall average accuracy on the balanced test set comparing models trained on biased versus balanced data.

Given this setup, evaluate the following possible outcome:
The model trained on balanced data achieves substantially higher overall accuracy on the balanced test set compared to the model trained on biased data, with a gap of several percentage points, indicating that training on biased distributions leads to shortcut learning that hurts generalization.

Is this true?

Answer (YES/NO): NO